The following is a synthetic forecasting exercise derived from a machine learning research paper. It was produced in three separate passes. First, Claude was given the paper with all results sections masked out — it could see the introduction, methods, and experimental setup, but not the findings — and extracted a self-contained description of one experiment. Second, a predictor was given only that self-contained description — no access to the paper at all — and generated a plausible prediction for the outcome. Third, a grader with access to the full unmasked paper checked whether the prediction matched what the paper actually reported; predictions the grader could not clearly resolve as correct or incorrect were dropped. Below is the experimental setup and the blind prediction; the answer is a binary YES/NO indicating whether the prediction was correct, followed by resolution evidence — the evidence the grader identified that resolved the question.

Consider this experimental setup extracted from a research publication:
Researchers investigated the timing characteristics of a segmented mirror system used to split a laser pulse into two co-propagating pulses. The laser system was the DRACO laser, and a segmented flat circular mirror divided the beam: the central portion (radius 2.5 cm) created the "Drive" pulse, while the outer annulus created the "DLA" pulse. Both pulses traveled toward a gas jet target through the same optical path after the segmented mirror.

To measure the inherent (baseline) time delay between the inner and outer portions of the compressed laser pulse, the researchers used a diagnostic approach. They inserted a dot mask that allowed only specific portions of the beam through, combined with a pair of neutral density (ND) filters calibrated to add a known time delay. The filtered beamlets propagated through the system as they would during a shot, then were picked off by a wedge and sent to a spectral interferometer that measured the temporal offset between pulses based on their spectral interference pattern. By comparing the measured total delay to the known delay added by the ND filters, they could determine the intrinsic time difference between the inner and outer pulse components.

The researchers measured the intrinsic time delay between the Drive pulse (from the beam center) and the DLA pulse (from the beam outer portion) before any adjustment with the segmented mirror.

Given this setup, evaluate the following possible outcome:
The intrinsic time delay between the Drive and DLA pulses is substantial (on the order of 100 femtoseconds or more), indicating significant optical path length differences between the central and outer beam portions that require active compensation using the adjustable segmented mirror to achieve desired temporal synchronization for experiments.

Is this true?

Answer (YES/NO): NO